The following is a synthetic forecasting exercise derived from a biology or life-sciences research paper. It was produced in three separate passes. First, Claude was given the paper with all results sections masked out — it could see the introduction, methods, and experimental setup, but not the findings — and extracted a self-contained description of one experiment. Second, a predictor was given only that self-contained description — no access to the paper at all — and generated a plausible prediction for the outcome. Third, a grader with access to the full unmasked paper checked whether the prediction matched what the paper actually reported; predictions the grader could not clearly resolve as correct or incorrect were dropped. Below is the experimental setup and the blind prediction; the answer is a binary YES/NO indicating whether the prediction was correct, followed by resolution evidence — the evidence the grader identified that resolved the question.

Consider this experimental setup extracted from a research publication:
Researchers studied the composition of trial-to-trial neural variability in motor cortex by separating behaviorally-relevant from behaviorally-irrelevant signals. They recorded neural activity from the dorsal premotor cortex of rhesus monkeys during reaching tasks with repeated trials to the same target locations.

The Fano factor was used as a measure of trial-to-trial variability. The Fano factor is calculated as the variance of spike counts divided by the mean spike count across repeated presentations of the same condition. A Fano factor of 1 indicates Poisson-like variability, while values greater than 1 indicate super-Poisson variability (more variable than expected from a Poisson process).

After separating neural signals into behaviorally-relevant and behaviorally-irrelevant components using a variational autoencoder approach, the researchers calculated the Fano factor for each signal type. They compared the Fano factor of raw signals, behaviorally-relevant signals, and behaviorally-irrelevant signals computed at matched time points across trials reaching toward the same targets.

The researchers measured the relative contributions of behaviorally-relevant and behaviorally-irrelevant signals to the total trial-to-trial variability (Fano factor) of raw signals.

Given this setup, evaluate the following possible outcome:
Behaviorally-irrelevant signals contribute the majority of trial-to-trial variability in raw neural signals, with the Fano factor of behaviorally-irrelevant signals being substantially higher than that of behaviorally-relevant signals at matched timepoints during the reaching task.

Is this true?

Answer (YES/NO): YES